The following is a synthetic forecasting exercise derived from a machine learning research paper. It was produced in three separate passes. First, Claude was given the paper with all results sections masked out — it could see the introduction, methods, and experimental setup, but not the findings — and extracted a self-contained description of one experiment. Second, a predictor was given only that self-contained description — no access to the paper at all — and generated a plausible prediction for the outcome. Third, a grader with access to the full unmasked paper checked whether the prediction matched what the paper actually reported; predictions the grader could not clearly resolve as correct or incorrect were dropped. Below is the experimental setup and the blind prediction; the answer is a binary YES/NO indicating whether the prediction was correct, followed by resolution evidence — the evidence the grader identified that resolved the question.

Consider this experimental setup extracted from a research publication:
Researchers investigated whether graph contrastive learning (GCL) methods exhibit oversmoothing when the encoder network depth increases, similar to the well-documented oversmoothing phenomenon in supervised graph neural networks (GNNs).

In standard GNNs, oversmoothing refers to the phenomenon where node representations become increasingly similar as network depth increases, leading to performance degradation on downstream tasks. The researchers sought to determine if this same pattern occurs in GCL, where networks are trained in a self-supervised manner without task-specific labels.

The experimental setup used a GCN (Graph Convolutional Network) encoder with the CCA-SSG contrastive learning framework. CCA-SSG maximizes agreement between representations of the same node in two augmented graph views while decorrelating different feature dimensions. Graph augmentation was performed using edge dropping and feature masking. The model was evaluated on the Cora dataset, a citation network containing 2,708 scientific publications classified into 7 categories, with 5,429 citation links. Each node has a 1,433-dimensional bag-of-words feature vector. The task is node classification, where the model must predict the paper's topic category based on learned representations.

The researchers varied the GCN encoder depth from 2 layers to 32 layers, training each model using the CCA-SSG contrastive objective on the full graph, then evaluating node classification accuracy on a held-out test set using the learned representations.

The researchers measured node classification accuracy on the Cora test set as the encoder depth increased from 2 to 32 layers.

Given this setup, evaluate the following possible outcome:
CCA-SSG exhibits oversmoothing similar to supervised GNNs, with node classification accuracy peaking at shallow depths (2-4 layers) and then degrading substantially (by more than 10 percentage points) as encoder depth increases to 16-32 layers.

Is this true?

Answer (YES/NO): YES